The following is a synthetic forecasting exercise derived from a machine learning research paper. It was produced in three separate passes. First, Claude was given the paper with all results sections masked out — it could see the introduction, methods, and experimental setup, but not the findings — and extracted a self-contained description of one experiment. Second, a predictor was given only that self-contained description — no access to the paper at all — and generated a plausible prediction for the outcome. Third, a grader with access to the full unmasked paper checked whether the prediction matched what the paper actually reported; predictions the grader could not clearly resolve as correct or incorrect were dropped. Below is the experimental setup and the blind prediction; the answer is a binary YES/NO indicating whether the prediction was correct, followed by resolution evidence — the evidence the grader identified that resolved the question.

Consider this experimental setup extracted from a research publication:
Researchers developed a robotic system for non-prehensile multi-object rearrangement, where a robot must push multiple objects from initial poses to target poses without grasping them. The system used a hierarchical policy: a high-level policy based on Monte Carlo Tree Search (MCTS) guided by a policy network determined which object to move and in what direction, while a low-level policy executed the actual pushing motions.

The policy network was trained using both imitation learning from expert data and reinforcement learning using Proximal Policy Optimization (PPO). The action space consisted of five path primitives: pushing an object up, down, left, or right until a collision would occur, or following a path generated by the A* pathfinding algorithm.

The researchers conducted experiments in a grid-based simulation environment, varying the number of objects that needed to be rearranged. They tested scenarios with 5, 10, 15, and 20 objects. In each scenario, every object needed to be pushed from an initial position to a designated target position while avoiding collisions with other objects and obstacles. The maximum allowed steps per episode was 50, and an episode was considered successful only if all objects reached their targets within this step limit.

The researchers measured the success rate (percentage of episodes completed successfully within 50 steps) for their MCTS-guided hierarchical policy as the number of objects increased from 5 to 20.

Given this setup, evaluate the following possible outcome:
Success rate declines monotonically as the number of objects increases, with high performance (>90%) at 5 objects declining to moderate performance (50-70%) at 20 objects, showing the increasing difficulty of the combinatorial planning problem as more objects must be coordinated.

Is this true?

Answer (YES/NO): NO